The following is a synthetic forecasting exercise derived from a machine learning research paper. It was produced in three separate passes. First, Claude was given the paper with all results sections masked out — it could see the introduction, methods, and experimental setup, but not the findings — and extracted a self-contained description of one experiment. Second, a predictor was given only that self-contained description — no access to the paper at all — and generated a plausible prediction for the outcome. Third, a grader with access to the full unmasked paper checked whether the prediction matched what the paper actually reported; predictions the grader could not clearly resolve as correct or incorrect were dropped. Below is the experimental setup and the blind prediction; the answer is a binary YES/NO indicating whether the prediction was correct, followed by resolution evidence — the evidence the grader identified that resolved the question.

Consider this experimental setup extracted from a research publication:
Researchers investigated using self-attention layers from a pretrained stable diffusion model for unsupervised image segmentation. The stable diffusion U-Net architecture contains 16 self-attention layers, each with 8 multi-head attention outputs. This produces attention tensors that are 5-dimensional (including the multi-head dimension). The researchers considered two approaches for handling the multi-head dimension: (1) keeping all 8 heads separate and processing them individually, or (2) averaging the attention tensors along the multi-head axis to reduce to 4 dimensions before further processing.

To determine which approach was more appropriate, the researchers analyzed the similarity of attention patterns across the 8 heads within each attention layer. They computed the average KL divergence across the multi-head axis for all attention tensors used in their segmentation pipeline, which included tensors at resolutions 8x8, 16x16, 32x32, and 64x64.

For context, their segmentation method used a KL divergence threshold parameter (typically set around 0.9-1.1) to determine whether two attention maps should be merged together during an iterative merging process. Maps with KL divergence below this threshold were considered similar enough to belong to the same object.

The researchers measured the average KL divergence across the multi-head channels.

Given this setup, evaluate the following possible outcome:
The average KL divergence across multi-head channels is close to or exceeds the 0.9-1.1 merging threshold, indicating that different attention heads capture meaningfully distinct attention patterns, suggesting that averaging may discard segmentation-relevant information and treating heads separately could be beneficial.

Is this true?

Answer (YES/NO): NO